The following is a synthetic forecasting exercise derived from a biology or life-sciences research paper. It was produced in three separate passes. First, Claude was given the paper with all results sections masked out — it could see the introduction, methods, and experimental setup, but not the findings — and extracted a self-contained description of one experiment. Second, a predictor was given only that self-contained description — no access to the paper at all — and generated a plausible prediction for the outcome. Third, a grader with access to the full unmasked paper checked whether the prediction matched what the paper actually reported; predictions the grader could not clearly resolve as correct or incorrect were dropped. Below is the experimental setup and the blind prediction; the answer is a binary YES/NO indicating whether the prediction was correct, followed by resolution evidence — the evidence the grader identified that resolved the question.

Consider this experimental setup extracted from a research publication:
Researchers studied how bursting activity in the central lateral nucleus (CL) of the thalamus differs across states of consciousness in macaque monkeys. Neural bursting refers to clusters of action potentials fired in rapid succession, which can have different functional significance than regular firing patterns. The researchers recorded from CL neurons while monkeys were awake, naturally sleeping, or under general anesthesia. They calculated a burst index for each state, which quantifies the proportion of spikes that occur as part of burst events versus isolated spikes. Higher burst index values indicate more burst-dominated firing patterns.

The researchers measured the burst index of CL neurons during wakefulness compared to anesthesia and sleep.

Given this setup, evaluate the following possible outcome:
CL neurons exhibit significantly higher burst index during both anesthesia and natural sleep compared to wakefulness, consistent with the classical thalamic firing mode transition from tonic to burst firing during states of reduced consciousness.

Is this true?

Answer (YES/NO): YES